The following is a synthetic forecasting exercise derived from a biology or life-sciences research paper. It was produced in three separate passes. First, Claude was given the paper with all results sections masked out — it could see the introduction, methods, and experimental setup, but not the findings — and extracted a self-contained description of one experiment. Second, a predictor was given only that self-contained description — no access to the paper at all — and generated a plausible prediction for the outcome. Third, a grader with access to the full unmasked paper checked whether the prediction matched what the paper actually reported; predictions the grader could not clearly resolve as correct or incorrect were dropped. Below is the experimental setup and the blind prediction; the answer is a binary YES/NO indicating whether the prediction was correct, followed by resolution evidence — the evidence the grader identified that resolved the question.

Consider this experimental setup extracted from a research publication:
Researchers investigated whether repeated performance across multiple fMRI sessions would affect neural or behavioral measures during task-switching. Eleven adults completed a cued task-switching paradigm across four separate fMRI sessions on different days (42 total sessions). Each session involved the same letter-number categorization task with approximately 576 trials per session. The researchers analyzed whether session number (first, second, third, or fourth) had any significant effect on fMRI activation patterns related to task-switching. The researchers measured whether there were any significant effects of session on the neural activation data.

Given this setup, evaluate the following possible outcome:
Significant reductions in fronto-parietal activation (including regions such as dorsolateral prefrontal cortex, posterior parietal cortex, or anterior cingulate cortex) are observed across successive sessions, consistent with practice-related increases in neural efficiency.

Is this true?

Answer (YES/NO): NO